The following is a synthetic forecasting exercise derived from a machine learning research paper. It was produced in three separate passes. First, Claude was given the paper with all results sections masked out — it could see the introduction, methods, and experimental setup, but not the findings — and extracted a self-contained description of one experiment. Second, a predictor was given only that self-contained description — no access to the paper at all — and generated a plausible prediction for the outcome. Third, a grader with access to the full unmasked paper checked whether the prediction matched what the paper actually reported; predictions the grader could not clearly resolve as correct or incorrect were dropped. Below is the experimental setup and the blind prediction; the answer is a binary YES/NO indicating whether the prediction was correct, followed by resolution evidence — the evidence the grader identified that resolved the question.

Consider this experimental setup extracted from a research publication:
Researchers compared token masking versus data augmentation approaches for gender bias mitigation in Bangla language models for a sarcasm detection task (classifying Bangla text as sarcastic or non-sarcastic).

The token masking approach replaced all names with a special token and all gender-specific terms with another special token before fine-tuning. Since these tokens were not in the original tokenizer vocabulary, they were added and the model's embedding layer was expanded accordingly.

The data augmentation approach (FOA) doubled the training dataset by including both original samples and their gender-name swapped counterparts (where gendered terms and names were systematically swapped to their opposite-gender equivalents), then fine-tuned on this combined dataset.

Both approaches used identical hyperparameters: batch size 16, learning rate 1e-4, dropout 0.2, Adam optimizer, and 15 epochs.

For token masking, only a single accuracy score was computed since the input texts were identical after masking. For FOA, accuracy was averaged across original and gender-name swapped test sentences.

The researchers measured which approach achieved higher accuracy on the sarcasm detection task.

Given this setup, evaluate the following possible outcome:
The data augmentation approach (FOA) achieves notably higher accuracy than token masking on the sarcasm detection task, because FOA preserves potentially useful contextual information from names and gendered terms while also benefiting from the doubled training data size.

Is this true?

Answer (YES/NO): NO